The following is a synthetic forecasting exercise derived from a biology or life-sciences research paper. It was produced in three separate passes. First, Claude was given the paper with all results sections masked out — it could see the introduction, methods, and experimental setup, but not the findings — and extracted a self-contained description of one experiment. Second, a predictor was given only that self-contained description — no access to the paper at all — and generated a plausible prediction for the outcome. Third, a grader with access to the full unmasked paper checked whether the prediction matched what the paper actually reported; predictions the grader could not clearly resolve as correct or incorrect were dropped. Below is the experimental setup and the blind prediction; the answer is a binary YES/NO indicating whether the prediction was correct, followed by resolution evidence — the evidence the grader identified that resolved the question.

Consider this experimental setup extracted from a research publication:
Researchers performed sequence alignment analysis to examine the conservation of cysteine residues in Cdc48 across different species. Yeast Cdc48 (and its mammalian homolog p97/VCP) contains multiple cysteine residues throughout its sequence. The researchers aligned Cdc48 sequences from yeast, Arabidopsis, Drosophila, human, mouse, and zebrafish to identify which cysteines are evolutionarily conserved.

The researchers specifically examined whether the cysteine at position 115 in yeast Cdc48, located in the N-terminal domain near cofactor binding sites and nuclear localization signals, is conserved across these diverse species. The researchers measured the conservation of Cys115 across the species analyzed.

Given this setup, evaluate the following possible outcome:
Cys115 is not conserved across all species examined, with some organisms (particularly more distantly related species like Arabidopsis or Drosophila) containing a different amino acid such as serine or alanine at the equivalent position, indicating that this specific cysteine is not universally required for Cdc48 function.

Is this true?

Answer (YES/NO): NO